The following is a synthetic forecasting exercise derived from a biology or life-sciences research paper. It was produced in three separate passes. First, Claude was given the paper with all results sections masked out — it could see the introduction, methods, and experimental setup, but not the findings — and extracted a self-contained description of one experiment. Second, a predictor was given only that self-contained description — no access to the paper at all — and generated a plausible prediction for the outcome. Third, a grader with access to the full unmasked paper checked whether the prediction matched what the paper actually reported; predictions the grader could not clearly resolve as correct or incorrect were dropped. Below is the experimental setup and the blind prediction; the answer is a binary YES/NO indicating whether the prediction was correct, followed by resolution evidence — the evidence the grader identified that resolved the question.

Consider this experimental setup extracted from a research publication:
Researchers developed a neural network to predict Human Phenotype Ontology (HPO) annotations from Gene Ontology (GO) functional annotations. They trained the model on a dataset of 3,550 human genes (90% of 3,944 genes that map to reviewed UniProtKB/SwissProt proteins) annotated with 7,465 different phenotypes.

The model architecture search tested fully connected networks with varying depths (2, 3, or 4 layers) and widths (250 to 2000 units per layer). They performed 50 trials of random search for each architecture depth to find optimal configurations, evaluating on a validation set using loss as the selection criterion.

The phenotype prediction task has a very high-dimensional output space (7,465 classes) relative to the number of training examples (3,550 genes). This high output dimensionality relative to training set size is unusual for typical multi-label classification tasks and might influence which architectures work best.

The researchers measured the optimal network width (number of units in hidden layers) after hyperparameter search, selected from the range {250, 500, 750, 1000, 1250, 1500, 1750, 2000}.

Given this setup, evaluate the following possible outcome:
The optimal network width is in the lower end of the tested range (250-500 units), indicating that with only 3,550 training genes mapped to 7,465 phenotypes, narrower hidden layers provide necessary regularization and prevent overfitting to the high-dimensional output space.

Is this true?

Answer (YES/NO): NO